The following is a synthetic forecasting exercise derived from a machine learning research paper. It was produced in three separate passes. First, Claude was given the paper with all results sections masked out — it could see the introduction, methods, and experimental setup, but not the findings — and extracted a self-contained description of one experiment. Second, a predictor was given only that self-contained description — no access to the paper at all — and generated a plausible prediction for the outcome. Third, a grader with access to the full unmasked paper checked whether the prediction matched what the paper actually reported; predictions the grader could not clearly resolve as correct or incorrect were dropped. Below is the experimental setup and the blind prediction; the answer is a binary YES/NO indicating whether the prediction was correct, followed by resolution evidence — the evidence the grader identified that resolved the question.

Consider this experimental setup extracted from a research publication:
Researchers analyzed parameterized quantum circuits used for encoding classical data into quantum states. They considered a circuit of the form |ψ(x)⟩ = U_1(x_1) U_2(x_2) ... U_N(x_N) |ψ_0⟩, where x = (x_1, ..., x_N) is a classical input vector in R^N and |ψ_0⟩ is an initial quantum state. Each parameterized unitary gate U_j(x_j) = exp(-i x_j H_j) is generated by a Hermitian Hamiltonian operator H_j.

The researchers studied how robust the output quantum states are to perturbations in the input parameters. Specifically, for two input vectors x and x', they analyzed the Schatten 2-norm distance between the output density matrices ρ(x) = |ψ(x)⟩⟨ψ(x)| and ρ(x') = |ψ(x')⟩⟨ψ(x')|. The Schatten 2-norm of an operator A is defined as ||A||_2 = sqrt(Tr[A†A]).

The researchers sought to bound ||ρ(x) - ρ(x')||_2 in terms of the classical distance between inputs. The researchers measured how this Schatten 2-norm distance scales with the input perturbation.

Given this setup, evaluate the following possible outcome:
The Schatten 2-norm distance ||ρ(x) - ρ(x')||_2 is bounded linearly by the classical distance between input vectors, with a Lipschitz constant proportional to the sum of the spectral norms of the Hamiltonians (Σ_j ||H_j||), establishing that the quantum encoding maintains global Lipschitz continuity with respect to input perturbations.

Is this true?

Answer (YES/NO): NO